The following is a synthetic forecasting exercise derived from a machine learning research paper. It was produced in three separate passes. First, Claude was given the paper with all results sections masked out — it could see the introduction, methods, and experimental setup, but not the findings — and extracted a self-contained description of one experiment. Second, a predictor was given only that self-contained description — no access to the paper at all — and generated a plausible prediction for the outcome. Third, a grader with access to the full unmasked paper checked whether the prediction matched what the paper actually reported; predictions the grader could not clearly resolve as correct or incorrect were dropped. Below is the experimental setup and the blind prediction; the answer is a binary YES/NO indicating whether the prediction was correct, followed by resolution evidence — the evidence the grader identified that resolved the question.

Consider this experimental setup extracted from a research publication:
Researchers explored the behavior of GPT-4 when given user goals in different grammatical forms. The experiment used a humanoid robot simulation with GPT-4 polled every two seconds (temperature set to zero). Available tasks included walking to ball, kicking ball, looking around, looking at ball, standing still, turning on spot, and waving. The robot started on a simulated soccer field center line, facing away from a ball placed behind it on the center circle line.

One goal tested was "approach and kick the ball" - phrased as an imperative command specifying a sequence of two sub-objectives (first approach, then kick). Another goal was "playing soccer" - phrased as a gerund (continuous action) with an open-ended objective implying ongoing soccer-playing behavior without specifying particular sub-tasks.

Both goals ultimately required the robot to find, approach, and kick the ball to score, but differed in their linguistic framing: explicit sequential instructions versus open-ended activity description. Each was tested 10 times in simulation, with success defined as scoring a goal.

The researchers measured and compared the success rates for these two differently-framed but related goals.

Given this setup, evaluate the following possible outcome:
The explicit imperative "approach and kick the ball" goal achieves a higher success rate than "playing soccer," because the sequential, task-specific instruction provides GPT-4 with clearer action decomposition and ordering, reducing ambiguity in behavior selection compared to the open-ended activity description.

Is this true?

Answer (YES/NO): YES